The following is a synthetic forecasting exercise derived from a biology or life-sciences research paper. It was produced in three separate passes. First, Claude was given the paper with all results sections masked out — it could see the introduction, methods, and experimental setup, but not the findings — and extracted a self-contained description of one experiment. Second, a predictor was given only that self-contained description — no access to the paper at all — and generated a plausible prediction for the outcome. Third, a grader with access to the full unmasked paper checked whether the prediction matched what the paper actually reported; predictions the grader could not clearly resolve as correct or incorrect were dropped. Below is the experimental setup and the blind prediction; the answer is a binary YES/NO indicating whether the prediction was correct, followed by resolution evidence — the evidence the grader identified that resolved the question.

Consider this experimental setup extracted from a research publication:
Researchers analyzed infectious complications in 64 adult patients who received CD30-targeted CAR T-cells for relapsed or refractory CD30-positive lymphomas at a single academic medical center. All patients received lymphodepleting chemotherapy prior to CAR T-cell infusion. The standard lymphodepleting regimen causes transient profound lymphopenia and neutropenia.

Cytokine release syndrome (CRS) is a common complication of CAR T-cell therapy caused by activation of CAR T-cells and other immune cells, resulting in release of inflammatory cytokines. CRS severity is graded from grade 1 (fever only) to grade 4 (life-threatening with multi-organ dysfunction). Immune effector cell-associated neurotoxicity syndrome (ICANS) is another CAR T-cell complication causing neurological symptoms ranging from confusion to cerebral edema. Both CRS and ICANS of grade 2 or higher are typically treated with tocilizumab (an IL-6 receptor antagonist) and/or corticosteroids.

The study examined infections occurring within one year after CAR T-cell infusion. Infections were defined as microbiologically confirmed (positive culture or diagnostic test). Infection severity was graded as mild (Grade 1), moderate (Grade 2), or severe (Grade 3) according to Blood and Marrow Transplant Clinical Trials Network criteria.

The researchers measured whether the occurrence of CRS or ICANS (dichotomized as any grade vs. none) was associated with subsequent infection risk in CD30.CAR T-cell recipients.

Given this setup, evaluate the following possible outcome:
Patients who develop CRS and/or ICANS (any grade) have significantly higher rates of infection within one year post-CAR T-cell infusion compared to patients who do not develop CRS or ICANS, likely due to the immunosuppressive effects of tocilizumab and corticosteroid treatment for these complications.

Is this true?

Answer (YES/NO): NO